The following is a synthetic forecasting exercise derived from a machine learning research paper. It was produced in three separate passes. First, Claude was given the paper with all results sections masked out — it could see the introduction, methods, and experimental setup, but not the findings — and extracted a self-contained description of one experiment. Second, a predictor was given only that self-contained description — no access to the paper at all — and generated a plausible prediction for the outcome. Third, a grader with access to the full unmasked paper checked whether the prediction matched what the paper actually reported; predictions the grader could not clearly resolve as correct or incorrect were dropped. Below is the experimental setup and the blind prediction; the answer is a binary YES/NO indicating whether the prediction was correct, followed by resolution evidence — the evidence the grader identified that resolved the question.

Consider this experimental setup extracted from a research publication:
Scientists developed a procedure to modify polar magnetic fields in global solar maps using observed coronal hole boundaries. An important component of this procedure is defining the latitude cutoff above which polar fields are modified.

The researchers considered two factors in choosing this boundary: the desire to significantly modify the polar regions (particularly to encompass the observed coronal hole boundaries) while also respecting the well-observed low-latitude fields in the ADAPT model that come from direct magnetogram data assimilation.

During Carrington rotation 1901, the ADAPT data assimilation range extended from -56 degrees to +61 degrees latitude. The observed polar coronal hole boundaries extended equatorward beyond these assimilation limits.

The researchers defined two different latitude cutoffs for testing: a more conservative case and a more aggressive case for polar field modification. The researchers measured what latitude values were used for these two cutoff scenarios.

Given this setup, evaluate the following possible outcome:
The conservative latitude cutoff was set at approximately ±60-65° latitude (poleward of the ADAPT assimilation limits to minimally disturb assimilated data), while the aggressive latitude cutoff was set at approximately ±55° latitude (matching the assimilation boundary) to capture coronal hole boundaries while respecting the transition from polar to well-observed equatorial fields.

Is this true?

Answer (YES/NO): NO